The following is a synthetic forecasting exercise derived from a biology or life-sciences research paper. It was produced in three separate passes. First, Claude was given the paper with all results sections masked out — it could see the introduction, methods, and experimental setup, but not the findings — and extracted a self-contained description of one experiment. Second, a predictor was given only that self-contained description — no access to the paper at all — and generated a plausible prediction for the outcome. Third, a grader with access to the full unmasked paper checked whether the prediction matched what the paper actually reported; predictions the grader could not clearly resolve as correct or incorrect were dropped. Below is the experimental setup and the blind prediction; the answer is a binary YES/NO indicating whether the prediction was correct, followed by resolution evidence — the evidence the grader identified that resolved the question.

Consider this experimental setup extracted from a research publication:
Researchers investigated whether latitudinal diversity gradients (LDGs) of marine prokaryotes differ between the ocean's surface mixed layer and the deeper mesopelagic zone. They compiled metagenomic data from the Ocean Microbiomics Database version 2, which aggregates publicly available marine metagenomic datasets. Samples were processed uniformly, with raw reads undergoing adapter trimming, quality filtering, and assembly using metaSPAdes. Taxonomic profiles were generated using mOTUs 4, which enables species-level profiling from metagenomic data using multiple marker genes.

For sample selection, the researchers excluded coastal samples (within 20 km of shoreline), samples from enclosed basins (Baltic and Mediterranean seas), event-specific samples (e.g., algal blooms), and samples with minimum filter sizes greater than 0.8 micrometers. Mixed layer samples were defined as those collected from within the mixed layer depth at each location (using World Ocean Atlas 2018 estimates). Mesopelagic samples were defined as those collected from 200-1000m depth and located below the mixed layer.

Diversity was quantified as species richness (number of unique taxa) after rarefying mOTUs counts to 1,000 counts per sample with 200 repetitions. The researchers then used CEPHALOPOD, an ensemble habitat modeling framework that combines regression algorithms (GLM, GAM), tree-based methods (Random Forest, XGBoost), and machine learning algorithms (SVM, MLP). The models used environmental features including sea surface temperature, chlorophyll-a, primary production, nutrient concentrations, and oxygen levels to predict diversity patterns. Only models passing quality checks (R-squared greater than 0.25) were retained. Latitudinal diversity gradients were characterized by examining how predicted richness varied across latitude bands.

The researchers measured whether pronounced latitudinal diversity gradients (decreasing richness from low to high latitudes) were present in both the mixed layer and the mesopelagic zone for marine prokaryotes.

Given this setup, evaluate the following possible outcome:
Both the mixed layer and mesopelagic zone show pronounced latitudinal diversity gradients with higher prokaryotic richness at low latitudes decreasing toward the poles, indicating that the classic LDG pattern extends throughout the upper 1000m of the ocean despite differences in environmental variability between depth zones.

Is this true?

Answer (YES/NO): NO